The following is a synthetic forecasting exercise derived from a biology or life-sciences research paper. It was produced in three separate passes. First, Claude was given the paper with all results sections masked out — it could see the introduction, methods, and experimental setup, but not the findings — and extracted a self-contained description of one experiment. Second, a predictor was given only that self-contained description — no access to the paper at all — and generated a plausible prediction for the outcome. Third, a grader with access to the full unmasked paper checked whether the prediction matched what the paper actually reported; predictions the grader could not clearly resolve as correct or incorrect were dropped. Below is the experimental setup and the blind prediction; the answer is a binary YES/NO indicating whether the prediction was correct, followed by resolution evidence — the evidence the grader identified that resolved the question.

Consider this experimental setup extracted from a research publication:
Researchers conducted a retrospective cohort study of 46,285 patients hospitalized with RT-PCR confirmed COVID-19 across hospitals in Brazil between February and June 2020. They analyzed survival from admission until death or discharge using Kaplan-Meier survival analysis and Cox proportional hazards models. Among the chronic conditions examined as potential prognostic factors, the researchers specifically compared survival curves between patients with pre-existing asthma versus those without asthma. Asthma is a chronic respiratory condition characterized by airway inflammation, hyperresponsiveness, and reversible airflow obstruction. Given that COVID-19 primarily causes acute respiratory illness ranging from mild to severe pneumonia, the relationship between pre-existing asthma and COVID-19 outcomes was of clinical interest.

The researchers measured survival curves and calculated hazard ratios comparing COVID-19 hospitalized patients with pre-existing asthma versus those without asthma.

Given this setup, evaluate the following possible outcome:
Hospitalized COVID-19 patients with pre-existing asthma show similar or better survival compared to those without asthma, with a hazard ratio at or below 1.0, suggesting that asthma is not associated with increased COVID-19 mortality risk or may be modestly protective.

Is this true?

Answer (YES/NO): YES